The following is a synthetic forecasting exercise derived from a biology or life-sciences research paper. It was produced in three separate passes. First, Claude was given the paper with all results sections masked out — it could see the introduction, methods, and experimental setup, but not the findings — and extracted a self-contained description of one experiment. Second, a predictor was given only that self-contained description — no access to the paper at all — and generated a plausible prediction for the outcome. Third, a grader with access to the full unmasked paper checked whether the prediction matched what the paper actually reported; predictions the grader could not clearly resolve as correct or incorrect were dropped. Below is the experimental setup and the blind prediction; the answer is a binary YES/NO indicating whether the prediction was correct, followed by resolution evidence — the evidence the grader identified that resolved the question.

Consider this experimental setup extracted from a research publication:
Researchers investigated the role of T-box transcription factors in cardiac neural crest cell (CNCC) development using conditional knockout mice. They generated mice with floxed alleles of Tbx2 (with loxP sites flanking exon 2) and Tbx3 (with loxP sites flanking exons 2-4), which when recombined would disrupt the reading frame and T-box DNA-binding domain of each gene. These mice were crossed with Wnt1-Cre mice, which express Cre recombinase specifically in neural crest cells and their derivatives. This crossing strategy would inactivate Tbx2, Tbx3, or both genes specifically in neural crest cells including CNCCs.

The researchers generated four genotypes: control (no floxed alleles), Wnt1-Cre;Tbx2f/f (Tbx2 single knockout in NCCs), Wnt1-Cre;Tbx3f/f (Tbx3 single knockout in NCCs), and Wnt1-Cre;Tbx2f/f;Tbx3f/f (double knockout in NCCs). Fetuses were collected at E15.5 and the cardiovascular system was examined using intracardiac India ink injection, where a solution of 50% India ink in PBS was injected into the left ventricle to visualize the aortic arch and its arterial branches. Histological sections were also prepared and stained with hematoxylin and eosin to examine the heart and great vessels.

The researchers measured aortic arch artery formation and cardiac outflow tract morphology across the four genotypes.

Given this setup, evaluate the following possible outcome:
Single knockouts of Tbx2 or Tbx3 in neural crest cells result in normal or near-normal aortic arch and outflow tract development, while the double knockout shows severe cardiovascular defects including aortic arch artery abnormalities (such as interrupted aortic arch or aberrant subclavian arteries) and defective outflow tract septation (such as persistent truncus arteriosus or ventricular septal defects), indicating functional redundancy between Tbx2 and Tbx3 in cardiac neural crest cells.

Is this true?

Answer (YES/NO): NO